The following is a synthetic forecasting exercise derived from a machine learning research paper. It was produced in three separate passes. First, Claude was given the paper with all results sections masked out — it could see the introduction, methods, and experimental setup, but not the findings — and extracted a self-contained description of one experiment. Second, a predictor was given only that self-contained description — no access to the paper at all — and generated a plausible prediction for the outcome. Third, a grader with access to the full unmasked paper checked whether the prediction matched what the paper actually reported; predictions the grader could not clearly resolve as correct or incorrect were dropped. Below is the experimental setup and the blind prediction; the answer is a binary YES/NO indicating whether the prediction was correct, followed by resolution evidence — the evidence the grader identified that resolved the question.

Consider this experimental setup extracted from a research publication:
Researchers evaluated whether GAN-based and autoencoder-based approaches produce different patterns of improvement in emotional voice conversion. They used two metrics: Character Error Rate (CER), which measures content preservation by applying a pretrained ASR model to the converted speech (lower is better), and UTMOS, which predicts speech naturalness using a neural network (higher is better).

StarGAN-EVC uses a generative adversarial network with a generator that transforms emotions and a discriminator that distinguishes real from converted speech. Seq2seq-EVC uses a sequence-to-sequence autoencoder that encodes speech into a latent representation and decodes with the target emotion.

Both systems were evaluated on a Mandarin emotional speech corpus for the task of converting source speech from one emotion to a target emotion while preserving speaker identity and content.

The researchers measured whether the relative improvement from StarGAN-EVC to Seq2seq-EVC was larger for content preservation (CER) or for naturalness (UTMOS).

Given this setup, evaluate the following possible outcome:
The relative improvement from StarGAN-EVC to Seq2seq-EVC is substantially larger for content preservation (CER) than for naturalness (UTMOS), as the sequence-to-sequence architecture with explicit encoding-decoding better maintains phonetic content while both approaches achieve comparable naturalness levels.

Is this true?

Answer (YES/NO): NO